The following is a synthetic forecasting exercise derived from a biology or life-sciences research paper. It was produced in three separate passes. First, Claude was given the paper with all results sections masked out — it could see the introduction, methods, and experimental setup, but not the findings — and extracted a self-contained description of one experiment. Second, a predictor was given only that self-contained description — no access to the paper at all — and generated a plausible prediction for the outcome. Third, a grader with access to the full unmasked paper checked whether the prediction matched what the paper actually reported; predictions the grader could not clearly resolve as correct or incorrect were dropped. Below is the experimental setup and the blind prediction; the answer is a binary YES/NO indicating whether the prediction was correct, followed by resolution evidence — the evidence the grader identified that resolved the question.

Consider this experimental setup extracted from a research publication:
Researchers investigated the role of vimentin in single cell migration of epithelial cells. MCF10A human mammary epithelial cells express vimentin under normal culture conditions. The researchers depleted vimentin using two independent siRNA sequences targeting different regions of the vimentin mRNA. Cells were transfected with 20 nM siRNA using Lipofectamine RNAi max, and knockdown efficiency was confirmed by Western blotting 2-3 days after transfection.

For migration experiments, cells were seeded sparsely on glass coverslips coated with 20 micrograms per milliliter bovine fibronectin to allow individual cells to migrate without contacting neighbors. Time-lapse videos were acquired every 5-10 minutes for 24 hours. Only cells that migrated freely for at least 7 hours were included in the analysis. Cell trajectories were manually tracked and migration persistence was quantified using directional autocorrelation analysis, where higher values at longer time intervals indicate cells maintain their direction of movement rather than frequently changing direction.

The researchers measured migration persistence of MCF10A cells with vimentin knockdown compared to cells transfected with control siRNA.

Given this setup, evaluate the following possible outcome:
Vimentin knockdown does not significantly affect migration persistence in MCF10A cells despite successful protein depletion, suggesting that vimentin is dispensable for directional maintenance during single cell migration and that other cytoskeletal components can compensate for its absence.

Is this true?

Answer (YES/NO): NO